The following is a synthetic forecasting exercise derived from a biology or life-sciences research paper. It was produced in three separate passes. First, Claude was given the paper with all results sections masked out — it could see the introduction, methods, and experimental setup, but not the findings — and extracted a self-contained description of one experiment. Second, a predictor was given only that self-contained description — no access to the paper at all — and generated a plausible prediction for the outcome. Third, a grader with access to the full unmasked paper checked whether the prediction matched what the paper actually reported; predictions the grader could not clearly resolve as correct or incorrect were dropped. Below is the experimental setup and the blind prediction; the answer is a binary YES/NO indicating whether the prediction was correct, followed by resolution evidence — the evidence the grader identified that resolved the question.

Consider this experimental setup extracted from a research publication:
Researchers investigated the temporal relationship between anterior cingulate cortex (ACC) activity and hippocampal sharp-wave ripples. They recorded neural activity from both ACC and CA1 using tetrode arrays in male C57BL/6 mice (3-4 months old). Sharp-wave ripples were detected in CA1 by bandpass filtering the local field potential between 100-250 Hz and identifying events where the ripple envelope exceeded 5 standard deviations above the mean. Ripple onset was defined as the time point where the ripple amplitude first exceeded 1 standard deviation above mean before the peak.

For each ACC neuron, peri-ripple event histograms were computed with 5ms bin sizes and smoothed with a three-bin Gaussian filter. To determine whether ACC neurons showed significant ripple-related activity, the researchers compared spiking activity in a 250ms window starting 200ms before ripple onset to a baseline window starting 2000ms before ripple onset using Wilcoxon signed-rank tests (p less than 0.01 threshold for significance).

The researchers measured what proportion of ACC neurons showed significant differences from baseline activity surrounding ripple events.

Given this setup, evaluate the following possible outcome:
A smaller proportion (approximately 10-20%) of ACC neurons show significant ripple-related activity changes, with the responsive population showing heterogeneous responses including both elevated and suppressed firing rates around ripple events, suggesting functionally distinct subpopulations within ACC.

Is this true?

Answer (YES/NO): NO